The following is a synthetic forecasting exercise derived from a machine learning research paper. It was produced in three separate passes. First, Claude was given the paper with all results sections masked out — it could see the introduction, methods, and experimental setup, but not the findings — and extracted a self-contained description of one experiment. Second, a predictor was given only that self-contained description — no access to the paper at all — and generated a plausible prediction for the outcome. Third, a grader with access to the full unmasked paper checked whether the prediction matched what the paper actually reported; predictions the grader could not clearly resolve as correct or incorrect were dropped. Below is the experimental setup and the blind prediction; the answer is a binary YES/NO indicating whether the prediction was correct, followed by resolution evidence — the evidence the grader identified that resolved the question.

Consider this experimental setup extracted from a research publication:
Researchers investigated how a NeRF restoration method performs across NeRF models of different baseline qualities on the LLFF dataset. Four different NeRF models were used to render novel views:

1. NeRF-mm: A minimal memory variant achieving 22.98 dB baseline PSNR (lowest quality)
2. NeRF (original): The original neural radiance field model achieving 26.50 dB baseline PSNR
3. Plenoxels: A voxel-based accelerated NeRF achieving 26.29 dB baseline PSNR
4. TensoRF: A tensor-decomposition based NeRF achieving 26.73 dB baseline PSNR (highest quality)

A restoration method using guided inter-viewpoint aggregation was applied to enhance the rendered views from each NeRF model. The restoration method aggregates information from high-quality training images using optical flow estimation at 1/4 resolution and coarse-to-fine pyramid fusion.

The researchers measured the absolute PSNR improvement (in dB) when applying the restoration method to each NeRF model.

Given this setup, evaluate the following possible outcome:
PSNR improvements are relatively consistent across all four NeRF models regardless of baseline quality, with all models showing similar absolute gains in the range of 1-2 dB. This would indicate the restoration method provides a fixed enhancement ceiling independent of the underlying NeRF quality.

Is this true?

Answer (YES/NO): NO